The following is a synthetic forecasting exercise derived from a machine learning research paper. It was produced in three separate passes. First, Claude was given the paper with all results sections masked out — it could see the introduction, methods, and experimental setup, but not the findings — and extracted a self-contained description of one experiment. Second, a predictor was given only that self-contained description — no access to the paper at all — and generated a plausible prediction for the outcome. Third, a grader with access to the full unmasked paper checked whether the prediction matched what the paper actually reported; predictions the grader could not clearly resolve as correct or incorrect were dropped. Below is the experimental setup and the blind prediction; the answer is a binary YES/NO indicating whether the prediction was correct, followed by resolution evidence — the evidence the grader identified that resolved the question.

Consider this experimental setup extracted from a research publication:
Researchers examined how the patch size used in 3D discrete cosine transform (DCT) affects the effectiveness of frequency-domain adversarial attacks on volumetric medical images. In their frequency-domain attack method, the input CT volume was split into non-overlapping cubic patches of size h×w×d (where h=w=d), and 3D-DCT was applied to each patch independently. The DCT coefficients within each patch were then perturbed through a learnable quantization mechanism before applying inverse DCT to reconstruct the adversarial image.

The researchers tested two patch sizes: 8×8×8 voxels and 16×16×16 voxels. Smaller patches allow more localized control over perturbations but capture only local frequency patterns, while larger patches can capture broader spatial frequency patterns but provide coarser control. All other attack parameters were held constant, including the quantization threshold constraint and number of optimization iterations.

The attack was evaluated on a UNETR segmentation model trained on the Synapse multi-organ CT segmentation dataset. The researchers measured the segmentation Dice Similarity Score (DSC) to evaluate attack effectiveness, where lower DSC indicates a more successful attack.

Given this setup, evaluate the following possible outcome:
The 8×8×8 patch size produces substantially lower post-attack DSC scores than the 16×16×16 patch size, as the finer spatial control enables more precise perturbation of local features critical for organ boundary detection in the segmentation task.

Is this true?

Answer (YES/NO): NO